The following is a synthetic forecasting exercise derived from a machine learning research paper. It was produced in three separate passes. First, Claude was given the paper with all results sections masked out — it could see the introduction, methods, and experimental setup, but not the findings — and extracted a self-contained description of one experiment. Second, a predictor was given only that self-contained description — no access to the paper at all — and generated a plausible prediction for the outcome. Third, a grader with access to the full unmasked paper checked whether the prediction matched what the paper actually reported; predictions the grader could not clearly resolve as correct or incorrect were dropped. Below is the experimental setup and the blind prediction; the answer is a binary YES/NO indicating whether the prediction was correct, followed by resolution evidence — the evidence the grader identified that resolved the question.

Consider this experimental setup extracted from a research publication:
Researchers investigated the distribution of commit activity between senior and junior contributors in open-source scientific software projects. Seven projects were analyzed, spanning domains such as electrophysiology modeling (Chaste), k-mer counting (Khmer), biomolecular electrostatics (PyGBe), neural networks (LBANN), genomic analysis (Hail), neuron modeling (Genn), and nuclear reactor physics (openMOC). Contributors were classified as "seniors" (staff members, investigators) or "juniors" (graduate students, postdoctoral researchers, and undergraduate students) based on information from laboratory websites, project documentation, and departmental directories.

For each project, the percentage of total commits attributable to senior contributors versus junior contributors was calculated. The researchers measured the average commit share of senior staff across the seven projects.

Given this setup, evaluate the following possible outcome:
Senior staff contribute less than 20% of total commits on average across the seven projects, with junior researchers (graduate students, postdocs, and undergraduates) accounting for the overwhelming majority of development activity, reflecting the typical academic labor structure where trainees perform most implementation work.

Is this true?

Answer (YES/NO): NO